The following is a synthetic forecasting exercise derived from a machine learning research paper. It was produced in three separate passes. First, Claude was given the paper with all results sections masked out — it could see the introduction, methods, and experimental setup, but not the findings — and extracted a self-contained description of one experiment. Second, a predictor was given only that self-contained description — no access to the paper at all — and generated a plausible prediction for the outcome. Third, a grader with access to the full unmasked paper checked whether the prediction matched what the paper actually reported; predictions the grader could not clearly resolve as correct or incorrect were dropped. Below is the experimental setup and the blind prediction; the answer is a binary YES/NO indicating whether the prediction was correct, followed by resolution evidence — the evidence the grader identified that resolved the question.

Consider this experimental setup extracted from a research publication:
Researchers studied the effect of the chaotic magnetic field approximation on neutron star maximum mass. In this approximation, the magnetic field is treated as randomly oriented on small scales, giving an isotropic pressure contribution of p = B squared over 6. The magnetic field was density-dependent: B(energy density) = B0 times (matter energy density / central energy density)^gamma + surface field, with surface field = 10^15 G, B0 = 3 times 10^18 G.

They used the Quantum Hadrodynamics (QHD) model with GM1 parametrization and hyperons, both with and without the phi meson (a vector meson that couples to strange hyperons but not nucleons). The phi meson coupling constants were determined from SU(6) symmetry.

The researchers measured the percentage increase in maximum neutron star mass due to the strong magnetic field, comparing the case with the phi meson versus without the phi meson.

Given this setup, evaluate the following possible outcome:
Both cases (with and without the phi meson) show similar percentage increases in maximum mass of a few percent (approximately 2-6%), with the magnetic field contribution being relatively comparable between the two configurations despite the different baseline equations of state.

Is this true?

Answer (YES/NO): NO